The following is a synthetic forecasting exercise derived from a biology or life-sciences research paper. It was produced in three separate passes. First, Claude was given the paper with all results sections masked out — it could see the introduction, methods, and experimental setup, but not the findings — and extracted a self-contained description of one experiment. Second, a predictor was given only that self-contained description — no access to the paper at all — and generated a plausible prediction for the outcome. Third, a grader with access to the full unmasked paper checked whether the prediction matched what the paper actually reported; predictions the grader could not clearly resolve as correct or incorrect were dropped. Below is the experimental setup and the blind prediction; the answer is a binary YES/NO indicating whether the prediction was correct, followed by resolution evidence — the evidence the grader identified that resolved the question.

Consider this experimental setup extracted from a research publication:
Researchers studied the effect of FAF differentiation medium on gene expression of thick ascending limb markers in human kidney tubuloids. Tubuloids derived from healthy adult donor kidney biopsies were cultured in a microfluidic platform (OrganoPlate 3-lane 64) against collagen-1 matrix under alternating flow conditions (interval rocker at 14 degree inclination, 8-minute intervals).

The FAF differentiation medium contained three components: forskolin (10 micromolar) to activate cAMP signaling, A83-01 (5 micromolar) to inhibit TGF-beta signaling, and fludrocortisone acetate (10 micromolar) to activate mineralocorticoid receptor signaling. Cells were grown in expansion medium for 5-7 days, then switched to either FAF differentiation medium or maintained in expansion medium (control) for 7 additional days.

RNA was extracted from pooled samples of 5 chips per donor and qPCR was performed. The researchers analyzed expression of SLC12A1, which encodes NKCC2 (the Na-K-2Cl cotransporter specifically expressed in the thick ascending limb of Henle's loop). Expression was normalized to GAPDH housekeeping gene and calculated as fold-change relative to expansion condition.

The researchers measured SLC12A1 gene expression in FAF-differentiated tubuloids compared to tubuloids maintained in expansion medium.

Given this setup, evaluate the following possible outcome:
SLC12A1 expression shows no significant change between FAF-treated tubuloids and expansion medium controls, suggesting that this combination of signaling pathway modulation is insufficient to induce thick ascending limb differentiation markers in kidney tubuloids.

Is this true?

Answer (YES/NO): NO